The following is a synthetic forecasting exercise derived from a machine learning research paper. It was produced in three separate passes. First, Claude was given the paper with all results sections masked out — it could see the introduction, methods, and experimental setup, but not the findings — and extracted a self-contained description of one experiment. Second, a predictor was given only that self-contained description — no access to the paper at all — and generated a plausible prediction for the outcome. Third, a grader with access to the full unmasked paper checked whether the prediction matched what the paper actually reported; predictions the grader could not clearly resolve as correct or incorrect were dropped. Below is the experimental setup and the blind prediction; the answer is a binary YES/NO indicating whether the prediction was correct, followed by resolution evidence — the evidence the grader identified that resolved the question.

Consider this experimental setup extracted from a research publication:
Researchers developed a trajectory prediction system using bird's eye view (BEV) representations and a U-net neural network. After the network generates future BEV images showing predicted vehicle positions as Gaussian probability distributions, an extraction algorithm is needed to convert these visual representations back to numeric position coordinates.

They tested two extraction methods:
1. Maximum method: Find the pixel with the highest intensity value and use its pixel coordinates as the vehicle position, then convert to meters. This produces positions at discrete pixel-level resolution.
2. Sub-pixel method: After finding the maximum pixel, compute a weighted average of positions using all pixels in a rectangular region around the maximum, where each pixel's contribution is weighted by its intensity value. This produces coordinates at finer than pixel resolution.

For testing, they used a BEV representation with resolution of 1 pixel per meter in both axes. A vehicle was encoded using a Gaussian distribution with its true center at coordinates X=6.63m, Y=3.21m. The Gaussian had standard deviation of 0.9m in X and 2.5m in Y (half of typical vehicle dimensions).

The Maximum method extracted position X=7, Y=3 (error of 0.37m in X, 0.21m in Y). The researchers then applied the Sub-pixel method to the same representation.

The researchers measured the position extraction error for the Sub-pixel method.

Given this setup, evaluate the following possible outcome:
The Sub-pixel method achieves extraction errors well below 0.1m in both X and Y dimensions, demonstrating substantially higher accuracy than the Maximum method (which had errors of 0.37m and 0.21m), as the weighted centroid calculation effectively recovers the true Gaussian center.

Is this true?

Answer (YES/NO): YES